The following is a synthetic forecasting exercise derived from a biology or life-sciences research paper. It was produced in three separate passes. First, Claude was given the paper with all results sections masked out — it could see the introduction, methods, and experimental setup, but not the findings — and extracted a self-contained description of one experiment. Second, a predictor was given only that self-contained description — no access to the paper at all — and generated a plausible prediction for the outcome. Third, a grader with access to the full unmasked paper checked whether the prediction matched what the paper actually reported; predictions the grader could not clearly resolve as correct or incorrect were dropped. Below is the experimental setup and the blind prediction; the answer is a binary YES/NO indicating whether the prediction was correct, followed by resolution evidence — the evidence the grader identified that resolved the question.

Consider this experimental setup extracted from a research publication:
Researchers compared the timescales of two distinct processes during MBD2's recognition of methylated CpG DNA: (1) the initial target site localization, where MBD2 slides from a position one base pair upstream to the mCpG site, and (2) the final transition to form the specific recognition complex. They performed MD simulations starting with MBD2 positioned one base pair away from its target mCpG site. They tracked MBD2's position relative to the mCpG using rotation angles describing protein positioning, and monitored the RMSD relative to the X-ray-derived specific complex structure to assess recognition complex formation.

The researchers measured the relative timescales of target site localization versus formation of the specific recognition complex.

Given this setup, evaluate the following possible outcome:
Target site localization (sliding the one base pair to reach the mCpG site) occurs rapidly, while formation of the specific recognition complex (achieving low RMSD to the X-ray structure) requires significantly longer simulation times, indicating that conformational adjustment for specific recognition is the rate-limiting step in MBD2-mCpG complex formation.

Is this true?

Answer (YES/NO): YES